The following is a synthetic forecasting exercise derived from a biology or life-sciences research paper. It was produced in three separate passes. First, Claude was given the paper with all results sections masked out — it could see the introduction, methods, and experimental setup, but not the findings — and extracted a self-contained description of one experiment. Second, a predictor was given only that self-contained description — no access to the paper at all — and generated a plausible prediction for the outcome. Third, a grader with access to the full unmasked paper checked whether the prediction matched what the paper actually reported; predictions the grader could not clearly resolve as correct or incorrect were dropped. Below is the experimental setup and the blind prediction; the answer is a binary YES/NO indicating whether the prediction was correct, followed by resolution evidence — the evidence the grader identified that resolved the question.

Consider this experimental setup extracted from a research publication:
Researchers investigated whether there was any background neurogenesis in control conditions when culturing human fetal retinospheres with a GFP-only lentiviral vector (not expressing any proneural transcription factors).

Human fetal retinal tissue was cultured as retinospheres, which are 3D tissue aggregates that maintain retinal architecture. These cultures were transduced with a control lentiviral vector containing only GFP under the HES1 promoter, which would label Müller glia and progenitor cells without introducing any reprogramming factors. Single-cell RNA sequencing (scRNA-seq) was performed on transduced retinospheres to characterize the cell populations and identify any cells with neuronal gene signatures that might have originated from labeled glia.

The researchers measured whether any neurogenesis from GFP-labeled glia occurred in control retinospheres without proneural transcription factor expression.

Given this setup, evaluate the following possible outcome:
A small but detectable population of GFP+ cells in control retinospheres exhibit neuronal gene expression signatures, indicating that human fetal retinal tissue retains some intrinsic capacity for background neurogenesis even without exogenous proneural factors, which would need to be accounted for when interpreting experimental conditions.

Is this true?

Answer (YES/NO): YES